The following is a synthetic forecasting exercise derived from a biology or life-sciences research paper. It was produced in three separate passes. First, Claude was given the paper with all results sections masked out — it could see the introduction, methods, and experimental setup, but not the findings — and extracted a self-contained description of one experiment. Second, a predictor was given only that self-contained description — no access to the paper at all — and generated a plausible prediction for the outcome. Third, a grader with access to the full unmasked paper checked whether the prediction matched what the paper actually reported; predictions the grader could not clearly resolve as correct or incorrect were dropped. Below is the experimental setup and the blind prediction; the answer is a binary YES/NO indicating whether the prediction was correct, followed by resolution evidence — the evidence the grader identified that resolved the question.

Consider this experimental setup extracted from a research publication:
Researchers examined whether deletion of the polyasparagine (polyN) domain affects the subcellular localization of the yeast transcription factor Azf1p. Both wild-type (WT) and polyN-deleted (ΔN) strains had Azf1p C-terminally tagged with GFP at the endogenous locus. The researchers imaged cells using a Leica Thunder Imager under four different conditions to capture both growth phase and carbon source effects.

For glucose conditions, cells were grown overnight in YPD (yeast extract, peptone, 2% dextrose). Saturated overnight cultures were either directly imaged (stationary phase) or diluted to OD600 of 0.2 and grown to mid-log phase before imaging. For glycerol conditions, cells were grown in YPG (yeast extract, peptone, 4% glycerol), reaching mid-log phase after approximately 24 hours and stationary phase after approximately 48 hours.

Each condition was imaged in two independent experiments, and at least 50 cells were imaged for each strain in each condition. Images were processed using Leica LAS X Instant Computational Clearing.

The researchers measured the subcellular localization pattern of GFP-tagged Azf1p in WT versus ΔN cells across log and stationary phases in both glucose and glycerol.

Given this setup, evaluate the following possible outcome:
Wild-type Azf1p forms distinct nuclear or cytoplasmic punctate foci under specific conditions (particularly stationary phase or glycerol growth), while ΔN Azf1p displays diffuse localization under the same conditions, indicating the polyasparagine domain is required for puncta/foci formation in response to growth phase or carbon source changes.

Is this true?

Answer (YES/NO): NO